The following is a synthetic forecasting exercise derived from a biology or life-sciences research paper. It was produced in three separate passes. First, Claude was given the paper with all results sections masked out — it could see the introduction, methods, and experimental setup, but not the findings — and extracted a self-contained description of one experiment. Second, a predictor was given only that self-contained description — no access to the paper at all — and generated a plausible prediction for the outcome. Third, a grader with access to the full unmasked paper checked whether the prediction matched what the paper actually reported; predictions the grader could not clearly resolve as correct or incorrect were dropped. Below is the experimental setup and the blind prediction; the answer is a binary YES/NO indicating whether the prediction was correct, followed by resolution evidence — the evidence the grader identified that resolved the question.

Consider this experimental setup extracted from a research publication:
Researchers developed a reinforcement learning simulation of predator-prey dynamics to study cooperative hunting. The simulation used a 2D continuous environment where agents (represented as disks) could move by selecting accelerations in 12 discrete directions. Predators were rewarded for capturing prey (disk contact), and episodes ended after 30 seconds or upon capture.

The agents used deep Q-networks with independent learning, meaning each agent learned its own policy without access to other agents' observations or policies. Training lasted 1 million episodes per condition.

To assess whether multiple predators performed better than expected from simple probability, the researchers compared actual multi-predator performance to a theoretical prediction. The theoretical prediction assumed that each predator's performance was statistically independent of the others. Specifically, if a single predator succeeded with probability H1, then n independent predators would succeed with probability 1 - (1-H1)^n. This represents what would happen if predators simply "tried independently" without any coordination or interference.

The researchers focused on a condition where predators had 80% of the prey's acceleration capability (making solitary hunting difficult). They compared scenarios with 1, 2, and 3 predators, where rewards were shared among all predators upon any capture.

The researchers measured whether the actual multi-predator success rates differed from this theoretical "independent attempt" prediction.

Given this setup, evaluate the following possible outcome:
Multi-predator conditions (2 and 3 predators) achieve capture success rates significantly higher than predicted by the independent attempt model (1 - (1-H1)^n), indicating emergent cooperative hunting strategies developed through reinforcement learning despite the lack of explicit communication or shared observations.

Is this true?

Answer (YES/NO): YES